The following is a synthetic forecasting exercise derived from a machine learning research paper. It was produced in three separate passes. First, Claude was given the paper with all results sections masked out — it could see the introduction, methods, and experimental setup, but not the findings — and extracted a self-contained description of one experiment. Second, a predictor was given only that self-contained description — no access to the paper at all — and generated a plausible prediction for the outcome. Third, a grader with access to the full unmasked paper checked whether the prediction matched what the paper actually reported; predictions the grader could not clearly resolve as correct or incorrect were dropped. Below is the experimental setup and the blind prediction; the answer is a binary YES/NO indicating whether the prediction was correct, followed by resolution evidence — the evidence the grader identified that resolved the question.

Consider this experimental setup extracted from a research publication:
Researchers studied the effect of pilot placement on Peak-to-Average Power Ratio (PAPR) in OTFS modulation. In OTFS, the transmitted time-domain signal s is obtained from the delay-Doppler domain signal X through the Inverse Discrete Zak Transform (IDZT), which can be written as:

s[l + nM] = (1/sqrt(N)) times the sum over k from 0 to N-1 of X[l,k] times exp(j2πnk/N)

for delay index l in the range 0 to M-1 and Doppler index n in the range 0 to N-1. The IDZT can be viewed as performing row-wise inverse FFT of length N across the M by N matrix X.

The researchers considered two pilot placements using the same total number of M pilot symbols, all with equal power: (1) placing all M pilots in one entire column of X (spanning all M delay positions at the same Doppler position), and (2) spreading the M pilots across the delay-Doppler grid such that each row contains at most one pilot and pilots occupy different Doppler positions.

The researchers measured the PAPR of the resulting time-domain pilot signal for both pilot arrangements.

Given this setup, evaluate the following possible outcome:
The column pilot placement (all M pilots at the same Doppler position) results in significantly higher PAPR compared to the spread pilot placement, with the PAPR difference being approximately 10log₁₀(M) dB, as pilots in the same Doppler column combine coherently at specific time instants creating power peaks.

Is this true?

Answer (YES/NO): NO